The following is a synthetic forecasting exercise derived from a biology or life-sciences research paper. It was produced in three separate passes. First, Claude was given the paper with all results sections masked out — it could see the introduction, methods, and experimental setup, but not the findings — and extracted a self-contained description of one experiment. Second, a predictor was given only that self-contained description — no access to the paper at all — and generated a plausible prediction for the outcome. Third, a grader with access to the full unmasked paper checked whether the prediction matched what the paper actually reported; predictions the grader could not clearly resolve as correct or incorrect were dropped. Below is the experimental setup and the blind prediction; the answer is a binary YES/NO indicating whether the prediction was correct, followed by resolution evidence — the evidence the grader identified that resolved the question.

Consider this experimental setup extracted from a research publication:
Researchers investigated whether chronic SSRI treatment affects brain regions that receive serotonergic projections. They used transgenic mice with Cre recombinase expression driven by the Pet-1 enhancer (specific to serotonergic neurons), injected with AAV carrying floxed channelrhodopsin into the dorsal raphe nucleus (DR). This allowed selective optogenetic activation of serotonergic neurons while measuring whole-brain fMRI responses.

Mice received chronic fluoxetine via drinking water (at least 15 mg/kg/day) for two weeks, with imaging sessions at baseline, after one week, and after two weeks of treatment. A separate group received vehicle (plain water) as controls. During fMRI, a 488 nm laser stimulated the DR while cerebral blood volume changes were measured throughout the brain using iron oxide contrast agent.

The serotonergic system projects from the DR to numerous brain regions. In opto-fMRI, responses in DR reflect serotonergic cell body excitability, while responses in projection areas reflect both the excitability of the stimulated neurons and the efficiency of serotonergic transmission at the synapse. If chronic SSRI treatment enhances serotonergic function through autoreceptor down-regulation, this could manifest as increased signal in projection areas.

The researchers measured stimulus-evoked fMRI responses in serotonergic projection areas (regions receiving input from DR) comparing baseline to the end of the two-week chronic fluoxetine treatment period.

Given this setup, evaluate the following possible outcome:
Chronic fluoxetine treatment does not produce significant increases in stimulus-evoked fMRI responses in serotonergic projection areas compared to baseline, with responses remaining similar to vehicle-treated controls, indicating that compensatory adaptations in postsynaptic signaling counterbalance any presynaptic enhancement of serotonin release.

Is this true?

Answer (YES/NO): NO